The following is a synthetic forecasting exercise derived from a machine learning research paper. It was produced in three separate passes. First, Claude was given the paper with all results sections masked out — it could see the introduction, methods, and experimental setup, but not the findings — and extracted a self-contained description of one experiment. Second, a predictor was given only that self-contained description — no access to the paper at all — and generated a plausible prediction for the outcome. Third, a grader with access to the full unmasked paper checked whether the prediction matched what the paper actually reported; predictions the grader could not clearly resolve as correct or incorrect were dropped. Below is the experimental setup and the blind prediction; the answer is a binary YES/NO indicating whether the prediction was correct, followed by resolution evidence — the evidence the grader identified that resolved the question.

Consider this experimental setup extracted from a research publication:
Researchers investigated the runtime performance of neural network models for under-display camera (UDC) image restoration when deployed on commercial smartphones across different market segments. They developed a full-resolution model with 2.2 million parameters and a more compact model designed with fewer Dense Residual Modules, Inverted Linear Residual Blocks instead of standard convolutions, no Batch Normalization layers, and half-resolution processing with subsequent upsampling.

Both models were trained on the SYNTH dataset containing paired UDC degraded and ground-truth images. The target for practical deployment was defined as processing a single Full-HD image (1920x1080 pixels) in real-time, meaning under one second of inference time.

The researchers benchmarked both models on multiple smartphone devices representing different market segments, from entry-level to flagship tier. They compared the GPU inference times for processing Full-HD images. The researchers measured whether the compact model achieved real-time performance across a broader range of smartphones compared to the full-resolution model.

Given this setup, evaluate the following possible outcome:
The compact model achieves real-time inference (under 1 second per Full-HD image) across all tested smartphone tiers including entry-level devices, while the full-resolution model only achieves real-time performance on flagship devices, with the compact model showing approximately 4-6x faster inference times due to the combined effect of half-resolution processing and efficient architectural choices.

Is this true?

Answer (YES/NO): NO